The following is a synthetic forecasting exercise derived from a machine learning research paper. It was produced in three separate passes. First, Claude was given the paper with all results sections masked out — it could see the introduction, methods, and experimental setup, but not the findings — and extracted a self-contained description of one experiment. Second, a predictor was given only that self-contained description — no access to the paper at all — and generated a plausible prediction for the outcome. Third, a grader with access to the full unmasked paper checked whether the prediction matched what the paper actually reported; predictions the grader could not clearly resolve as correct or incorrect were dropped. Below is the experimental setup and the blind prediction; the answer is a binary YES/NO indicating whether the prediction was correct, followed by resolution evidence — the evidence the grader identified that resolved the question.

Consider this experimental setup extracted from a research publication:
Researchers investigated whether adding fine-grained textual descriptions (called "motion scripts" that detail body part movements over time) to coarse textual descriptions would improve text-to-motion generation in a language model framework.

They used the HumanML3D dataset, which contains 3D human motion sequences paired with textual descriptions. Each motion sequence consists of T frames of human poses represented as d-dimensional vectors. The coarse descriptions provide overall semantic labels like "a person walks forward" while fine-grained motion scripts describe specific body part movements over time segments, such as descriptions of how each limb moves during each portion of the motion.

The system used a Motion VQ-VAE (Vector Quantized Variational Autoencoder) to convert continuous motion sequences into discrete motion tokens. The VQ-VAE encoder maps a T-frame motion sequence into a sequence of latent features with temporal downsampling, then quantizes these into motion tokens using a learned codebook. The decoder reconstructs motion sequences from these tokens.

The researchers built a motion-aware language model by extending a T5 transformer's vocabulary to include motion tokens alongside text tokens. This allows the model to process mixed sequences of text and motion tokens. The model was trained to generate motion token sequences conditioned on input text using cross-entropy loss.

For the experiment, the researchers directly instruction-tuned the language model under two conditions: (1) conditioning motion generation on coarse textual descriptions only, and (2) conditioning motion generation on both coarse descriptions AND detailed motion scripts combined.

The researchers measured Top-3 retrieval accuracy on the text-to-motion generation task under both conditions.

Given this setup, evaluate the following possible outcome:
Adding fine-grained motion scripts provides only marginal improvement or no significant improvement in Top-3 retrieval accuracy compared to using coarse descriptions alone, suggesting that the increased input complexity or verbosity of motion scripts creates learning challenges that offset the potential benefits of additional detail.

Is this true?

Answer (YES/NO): NO